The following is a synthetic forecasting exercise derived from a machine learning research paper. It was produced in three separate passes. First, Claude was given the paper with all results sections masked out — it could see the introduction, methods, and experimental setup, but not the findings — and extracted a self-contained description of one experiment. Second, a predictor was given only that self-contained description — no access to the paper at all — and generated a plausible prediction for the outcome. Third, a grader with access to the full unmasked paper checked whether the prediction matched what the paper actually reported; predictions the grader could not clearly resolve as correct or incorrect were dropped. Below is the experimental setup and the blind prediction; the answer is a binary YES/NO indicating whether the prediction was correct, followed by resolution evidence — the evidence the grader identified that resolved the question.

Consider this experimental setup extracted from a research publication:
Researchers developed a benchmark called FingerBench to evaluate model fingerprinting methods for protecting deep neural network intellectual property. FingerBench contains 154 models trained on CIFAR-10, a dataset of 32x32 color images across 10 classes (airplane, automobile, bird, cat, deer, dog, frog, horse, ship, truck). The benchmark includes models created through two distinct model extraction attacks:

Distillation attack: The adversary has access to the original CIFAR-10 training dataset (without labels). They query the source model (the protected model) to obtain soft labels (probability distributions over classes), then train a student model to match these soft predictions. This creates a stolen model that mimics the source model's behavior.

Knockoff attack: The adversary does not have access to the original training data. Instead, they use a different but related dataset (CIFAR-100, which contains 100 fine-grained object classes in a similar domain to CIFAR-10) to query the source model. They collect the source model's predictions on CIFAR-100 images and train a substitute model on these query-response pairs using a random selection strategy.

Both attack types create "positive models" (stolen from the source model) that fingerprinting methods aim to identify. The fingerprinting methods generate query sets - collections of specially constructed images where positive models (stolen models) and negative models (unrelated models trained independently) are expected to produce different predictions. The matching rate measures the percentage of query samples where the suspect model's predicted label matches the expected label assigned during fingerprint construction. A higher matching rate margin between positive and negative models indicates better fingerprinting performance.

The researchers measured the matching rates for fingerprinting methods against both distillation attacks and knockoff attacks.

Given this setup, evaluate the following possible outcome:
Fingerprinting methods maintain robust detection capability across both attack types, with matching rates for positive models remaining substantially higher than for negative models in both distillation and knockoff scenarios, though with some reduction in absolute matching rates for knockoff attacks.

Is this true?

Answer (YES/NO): NO